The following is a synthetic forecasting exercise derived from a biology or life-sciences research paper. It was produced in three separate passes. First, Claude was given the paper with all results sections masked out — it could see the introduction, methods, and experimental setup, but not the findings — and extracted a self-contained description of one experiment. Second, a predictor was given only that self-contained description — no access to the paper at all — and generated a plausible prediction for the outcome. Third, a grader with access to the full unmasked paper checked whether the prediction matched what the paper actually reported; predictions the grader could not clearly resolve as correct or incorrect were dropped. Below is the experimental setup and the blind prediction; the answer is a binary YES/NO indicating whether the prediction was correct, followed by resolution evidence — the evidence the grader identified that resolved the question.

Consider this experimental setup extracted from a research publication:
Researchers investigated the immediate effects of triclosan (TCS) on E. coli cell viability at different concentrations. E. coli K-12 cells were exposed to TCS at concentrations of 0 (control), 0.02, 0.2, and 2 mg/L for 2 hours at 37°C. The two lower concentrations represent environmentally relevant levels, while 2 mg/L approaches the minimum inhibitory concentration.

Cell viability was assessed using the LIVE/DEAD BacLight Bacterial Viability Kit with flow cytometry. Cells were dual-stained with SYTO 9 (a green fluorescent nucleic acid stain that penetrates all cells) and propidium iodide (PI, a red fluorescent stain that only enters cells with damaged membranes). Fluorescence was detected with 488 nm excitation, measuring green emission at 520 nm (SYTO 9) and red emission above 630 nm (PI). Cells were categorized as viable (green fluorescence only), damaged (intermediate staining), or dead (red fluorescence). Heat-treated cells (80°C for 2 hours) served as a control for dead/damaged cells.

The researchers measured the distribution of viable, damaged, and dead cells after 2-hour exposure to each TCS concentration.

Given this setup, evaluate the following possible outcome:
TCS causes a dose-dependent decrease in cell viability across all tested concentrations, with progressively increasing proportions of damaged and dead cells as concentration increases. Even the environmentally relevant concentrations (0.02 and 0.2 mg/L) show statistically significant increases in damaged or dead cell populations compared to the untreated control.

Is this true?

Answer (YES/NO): NO